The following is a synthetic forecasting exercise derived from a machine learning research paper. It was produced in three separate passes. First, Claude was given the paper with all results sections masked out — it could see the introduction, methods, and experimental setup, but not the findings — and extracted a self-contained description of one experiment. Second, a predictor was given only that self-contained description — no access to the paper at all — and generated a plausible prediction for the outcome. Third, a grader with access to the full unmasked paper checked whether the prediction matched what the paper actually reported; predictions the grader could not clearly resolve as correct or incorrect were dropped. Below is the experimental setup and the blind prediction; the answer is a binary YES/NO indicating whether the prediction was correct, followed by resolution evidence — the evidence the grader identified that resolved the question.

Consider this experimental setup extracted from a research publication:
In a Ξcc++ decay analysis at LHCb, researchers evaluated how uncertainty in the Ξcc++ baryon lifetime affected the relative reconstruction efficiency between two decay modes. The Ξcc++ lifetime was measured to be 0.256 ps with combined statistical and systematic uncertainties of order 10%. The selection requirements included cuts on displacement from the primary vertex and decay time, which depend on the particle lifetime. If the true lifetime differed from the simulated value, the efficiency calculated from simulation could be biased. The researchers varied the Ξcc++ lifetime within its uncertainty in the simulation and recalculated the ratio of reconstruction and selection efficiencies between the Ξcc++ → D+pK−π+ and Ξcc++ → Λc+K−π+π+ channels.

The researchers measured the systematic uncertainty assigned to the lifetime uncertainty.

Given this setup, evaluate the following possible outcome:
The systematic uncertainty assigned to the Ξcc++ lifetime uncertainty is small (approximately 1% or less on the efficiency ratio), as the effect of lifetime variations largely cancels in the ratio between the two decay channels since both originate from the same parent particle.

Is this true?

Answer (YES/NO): NO